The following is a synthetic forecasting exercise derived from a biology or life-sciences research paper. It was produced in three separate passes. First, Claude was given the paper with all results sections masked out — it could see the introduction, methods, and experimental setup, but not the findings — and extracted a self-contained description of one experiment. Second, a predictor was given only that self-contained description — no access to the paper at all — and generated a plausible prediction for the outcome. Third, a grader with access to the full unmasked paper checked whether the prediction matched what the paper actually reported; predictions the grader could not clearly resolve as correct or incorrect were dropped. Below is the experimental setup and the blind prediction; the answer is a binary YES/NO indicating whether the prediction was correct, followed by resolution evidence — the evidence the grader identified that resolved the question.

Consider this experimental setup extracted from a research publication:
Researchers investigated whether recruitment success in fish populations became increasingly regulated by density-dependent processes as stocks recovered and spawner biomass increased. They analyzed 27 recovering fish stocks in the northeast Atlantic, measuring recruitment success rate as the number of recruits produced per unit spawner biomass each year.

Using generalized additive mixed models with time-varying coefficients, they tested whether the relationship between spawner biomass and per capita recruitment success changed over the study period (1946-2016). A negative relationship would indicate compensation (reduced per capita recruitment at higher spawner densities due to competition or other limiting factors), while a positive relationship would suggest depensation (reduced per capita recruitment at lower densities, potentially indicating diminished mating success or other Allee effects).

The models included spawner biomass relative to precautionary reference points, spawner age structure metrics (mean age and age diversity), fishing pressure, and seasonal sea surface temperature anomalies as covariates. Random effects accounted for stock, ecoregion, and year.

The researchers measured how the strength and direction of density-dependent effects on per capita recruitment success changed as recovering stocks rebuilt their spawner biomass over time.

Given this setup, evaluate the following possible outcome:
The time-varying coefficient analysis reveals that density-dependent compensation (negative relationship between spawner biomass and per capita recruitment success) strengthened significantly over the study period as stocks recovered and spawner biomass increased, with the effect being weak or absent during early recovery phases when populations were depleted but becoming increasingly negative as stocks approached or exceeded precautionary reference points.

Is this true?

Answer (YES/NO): NO